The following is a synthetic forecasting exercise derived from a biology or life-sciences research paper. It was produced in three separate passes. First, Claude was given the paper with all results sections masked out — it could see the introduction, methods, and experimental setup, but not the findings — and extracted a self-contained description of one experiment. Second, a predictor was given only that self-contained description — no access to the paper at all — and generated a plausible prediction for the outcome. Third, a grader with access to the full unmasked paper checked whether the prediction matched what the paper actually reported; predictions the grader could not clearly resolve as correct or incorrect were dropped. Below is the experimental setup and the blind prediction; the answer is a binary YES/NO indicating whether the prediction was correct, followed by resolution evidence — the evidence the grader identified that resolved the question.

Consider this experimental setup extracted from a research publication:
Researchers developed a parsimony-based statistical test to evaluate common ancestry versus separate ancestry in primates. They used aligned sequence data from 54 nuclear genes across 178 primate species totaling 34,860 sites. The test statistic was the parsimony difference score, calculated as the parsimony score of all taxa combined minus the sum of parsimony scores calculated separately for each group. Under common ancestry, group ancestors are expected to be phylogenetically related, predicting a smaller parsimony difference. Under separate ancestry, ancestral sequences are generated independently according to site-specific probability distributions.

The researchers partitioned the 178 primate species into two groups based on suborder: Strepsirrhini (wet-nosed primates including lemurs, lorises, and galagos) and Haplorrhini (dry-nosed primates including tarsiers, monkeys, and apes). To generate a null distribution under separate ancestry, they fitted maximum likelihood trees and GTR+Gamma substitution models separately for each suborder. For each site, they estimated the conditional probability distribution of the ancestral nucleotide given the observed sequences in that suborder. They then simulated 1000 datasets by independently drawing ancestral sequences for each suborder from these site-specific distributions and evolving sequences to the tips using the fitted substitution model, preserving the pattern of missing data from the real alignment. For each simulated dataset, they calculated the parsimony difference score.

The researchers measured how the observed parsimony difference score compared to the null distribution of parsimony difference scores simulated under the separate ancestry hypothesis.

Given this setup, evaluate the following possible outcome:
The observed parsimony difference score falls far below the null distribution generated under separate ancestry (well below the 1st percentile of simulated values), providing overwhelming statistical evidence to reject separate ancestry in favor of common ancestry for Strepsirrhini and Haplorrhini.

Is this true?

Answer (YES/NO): YES